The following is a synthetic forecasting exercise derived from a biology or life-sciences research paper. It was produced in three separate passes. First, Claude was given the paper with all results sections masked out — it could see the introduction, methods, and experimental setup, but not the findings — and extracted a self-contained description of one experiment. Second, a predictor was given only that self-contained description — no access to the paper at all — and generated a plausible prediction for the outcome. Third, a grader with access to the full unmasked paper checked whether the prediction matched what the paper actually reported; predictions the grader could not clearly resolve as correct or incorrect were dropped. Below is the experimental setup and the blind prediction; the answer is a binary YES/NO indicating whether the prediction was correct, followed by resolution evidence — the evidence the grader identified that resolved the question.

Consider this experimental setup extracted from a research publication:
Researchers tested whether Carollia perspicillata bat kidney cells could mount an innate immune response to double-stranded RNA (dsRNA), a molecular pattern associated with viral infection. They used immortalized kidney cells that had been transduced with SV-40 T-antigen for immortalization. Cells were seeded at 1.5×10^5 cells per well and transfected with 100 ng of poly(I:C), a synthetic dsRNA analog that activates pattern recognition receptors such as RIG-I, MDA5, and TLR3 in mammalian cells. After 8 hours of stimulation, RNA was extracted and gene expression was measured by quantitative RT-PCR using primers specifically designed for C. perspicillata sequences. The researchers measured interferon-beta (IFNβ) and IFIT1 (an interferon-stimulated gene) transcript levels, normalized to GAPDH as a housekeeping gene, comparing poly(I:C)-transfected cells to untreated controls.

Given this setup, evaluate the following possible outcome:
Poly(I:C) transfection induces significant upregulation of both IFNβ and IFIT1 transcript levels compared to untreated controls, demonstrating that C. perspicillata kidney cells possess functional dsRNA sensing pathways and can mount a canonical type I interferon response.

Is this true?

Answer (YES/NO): YES